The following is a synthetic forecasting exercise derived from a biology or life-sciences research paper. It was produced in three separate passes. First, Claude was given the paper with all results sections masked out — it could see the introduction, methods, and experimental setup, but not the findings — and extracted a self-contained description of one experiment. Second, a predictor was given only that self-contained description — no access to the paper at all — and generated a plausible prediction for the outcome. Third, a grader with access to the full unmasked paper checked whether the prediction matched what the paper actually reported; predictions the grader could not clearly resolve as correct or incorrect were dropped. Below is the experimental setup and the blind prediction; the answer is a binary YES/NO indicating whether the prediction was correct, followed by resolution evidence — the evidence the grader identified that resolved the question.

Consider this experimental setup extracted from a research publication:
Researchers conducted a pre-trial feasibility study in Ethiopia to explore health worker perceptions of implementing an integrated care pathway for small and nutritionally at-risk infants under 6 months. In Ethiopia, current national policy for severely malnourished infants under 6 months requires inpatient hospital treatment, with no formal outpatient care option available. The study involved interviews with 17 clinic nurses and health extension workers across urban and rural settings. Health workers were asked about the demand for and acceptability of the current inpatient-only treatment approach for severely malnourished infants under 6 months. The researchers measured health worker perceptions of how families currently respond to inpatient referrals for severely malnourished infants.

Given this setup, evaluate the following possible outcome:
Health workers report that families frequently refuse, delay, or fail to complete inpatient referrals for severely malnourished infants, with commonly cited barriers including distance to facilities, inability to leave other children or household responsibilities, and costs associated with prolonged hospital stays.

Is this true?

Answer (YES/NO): NO